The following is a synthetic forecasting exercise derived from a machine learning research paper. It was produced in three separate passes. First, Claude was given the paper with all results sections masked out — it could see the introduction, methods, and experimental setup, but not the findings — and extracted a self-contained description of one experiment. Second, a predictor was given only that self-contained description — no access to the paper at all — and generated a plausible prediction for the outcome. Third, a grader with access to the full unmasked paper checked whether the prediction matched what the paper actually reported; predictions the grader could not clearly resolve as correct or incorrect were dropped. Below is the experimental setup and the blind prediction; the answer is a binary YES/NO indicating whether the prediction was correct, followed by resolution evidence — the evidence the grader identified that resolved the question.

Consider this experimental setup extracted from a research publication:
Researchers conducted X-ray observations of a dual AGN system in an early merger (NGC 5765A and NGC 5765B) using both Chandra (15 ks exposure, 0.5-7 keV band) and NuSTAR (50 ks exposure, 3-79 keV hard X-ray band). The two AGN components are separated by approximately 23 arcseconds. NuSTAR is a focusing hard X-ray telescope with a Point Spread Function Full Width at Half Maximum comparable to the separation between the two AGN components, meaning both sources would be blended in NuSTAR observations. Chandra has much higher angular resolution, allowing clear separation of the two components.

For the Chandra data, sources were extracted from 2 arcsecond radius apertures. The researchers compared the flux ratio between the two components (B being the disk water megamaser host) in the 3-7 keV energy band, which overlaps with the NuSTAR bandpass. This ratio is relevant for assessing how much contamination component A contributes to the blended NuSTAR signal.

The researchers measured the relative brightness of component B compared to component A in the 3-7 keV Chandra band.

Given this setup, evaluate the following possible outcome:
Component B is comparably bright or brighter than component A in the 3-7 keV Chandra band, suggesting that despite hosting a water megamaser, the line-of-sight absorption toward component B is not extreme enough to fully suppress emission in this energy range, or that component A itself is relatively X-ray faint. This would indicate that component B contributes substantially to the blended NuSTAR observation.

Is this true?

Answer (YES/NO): YES